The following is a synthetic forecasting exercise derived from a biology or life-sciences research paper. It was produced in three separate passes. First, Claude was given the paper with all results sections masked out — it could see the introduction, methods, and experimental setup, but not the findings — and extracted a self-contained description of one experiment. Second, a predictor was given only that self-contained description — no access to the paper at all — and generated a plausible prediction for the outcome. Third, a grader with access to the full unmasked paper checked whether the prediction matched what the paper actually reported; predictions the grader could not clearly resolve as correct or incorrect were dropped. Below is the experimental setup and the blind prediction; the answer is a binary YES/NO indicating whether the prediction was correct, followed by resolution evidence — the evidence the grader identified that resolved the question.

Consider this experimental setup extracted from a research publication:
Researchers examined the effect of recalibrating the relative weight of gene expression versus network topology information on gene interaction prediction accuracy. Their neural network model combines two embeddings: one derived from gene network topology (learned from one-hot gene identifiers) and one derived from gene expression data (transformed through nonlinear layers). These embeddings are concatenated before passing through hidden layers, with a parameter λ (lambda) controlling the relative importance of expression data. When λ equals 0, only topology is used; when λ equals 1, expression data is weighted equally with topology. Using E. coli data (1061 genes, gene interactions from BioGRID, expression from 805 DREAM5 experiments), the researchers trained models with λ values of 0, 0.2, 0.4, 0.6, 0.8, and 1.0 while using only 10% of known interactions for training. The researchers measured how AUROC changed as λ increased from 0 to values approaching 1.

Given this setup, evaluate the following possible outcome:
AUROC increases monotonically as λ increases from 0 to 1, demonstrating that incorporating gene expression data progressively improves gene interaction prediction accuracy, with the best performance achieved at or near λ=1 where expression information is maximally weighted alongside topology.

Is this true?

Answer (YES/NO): NO